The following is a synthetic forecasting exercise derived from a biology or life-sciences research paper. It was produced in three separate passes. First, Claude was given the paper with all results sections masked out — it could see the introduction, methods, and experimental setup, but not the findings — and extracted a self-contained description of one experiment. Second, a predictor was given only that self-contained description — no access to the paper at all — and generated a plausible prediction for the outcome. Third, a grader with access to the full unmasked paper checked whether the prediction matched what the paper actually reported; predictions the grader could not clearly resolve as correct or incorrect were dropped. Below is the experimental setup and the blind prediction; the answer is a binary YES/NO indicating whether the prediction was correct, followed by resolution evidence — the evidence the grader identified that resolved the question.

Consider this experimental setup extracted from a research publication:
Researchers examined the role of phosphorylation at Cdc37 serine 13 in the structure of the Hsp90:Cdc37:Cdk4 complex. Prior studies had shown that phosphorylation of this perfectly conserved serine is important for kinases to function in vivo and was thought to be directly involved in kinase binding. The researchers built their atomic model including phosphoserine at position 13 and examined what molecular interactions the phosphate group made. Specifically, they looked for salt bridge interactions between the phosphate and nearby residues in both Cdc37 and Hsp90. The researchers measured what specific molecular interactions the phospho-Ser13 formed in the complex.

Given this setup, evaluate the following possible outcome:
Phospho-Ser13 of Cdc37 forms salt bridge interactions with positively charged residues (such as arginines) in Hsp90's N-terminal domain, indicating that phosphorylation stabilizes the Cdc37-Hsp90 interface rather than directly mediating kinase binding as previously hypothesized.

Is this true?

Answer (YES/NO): NO